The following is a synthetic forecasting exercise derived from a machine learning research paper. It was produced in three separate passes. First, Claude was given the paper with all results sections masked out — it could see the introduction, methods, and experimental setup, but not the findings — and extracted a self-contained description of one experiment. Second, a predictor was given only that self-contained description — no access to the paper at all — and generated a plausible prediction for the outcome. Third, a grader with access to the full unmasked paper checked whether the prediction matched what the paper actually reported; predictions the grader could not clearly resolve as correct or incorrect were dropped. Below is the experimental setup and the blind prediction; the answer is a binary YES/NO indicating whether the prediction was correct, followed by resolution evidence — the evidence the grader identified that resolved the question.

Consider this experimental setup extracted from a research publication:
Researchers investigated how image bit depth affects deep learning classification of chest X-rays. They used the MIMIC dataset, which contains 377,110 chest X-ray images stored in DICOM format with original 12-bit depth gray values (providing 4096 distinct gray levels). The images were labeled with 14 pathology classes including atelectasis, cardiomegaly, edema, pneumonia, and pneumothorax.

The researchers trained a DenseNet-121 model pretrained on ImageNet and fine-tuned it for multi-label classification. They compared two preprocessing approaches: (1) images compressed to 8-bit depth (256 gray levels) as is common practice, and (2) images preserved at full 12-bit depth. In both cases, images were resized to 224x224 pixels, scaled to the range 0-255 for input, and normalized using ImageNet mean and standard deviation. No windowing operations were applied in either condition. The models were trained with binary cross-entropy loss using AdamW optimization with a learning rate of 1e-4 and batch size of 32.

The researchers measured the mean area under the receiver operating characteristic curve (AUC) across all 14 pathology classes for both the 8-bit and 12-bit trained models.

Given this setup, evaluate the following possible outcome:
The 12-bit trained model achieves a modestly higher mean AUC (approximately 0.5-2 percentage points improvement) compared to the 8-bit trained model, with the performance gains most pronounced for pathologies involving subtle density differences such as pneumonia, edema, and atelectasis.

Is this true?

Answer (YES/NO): NO